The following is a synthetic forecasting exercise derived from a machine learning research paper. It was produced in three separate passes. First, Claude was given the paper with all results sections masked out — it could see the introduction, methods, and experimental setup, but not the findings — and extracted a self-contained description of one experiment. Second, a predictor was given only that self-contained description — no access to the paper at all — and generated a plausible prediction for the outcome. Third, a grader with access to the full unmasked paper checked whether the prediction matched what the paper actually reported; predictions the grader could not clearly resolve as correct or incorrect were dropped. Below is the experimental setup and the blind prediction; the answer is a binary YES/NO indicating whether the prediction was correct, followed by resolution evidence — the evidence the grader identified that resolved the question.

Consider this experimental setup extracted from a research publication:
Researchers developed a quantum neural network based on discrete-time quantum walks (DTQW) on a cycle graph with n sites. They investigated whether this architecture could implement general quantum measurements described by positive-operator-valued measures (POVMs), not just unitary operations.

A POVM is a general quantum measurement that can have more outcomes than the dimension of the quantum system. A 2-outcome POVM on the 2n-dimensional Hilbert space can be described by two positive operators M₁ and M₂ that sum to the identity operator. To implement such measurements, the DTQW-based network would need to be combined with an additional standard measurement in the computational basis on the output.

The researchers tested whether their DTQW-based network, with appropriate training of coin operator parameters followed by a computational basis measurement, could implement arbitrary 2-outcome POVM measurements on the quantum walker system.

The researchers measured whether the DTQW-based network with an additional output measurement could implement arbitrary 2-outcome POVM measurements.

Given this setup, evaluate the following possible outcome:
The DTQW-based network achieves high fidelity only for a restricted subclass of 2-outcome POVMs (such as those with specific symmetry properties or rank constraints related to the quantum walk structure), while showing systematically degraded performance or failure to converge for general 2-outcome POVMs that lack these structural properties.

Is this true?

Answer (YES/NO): NO